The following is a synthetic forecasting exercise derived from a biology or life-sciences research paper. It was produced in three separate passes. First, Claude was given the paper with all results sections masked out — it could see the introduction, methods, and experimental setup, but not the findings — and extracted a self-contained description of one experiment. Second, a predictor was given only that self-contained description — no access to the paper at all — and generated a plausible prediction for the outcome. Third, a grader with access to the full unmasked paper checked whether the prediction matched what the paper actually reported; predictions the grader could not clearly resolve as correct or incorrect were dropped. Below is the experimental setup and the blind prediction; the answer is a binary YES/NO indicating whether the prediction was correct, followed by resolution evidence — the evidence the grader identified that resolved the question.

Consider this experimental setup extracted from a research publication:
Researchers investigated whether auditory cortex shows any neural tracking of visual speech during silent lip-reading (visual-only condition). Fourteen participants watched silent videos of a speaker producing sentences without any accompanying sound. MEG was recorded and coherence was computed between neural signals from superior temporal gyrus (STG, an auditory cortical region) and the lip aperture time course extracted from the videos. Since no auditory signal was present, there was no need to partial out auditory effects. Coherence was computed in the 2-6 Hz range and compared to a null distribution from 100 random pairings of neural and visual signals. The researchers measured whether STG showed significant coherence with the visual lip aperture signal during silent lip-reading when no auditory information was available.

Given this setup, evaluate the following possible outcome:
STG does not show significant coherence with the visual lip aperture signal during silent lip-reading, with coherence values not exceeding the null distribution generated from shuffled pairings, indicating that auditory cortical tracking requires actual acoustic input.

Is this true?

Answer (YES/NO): NO